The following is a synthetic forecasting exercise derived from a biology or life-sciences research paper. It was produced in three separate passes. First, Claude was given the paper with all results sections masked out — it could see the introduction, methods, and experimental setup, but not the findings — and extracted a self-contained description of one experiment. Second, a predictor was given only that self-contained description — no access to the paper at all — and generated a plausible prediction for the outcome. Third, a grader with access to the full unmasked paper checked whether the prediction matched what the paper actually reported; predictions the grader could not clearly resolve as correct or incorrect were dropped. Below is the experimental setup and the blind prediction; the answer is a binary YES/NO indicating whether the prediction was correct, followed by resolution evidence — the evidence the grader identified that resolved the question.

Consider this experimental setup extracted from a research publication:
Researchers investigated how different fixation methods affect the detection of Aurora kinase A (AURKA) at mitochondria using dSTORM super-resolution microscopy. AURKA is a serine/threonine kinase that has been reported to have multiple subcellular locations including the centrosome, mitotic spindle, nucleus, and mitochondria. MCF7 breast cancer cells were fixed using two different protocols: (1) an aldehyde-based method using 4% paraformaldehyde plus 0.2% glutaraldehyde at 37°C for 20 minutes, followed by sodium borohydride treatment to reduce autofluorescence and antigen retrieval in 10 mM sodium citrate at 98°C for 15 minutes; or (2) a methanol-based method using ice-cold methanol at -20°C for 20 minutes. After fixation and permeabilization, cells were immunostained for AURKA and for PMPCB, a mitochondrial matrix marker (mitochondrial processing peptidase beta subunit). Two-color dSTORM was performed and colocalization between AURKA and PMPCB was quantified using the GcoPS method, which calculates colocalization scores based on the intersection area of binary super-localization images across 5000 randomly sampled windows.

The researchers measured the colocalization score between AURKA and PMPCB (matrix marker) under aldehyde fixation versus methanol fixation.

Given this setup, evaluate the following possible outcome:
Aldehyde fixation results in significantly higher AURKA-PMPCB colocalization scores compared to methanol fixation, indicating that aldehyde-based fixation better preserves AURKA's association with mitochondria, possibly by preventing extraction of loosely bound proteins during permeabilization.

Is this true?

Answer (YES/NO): NO